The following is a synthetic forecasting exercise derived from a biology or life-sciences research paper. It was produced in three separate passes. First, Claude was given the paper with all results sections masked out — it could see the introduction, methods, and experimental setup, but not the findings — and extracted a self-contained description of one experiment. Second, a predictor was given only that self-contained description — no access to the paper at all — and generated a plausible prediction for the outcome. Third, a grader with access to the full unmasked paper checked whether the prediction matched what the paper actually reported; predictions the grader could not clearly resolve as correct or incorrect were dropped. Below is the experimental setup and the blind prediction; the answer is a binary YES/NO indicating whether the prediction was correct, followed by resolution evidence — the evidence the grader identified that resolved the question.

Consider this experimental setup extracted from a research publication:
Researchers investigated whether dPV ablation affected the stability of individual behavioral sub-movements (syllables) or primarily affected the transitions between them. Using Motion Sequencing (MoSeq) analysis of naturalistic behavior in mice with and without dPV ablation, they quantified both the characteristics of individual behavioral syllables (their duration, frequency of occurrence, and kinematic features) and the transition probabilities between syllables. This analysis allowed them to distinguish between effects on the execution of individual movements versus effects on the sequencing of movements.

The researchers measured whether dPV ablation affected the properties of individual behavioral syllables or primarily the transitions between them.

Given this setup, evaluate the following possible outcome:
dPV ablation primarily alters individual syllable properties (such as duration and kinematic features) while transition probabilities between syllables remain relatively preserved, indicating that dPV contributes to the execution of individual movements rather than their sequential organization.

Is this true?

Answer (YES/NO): NO